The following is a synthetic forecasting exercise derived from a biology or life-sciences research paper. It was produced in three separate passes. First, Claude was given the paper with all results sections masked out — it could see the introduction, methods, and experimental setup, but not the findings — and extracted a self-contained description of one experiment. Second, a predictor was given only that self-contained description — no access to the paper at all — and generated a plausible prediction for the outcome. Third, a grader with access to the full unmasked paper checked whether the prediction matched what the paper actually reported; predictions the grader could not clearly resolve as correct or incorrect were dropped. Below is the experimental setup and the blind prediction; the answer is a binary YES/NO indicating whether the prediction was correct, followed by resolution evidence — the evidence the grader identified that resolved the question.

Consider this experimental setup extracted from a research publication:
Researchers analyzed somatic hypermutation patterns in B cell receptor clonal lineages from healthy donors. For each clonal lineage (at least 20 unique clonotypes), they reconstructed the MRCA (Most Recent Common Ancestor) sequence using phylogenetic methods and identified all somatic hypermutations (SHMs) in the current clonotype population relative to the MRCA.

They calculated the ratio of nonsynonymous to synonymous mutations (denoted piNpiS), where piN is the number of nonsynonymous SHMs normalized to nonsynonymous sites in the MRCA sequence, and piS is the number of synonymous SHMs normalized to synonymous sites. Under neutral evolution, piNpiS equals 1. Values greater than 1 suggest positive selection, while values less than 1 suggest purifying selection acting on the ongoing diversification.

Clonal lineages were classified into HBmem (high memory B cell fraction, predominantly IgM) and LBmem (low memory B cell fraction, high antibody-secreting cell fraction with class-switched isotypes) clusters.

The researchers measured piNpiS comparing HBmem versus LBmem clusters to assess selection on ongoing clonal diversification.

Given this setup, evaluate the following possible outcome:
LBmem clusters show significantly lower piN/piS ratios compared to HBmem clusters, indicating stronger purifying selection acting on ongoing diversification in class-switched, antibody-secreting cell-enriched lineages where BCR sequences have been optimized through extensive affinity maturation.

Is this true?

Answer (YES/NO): YES